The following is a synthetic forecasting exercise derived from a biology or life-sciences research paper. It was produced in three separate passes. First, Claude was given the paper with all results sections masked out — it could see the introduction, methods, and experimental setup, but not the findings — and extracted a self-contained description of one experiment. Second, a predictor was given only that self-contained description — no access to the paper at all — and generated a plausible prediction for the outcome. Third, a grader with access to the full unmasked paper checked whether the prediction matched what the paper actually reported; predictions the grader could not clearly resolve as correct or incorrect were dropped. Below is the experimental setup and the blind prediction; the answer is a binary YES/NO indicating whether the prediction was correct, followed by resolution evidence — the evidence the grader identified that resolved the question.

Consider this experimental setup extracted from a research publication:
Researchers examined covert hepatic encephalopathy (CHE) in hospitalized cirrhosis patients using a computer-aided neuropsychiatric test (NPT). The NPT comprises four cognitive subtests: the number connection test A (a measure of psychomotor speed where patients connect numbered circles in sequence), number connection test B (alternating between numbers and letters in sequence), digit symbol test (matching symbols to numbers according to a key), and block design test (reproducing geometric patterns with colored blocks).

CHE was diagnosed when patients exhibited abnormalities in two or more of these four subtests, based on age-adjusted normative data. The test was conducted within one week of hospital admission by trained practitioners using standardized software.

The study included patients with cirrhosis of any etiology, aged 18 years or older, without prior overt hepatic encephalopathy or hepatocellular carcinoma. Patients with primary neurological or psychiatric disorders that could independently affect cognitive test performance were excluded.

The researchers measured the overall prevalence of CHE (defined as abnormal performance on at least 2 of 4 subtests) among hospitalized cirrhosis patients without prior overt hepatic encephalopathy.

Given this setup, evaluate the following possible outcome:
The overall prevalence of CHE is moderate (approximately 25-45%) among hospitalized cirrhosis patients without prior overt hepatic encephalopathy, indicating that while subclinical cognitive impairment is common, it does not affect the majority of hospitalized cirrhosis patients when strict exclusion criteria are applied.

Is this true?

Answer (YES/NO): YES